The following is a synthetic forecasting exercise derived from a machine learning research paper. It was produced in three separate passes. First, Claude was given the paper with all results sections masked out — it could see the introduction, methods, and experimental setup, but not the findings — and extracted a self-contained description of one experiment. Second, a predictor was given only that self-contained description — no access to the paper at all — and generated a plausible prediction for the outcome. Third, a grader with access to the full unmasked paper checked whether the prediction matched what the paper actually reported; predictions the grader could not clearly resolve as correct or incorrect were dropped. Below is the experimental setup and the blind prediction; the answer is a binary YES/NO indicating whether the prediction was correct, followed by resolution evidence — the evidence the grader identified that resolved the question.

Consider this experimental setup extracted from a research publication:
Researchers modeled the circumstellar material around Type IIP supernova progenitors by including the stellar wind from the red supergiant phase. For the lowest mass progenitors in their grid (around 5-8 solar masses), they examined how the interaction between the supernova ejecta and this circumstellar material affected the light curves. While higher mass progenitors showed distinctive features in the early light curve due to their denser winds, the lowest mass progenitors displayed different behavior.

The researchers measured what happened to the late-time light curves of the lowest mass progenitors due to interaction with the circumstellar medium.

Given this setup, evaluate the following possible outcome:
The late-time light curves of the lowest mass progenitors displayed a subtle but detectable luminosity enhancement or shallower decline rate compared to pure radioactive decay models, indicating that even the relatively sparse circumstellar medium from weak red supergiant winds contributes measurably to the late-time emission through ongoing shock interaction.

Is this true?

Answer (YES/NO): NO